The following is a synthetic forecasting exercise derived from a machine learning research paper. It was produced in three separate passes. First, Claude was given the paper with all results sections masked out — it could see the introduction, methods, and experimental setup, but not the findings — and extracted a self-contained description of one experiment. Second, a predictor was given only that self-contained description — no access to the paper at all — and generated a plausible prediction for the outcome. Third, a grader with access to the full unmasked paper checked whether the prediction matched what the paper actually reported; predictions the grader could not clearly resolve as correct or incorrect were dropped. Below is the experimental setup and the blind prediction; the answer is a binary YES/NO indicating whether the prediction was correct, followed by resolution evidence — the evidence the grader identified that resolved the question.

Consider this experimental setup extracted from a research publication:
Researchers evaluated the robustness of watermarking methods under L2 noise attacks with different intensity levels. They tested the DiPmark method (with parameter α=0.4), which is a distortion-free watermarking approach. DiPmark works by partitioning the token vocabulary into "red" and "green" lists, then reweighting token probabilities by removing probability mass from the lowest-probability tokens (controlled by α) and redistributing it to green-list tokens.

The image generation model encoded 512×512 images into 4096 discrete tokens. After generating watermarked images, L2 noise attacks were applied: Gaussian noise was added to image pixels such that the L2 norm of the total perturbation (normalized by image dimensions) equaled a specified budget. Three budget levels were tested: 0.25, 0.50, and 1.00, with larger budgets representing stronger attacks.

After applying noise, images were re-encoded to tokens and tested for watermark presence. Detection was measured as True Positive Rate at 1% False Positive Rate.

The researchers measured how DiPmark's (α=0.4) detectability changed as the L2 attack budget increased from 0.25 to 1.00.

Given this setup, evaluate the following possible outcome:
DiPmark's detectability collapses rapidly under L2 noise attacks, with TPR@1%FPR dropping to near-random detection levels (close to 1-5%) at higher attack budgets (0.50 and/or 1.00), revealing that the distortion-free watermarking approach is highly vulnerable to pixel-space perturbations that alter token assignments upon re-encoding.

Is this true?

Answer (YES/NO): NO